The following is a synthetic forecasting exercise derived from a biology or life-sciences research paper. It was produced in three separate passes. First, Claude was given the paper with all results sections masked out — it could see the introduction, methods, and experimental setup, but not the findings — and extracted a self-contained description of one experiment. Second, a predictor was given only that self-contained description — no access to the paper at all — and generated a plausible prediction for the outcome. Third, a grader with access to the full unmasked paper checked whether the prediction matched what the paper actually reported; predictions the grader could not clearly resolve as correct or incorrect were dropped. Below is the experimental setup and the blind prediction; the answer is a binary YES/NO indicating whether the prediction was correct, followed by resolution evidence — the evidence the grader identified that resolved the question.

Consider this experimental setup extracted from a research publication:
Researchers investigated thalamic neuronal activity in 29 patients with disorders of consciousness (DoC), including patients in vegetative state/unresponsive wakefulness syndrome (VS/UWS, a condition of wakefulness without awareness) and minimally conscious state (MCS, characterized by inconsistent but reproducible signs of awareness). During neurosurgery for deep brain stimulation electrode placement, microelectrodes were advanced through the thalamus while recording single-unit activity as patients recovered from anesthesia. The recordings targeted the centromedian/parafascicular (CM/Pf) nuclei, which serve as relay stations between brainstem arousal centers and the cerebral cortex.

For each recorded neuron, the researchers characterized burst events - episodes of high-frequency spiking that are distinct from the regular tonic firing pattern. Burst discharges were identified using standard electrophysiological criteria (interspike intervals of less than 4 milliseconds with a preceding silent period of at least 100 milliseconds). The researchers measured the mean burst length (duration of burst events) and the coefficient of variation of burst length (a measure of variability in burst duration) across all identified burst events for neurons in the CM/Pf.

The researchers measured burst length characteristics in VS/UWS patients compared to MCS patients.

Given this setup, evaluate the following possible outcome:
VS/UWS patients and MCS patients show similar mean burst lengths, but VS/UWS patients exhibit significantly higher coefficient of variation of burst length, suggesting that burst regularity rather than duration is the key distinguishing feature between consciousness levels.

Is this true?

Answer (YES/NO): NO